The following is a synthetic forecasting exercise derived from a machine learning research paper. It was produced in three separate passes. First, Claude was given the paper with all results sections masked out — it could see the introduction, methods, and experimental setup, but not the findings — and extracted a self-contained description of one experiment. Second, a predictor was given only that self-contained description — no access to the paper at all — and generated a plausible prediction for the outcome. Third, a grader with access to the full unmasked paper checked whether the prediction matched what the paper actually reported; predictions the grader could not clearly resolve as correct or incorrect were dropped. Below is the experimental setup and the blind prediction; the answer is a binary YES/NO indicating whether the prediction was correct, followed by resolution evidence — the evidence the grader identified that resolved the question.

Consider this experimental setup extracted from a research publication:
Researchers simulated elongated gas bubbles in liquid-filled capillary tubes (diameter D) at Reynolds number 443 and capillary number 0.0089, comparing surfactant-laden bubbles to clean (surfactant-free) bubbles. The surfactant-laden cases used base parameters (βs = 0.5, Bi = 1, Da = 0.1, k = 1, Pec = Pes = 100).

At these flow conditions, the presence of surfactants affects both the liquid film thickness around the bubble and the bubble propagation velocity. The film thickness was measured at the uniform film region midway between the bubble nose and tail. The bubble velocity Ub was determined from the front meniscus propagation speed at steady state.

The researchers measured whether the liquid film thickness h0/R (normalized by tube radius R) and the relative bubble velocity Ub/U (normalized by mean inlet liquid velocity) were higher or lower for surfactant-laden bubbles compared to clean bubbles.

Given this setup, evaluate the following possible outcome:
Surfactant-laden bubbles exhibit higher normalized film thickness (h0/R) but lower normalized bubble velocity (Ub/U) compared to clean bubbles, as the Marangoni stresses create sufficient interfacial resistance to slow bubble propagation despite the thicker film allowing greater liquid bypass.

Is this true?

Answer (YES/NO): NO